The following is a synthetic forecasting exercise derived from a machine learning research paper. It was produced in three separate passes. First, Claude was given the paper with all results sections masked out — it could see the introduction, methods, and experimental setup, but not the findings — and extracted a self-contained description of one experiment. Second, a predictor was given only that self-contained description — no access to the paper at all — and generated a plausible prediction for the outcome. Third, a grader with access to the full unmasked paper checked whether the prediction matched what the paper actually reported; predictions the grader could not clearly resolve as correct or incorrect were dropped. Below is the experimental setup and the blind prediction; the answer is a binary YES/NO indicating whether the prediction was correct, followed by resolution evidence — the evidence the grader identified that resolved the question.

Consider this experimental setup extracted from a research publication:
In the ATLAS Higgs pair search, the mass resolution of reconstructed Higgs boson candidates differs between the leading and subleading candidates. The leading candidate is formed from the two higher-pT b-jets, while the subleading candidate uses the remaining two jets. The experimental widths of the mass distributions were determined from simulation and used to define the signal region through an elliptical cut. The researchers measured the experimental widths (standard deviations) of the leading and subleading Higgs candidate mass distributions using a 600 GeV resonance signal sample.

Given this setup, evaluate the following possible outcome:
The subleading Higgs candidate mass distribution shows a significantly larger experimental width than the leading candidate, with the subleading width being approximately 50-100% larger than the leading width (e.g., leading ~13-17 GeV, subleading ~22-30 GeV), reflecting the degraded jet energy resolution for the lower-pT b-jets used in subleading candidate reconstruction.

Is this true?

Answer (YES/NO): NO